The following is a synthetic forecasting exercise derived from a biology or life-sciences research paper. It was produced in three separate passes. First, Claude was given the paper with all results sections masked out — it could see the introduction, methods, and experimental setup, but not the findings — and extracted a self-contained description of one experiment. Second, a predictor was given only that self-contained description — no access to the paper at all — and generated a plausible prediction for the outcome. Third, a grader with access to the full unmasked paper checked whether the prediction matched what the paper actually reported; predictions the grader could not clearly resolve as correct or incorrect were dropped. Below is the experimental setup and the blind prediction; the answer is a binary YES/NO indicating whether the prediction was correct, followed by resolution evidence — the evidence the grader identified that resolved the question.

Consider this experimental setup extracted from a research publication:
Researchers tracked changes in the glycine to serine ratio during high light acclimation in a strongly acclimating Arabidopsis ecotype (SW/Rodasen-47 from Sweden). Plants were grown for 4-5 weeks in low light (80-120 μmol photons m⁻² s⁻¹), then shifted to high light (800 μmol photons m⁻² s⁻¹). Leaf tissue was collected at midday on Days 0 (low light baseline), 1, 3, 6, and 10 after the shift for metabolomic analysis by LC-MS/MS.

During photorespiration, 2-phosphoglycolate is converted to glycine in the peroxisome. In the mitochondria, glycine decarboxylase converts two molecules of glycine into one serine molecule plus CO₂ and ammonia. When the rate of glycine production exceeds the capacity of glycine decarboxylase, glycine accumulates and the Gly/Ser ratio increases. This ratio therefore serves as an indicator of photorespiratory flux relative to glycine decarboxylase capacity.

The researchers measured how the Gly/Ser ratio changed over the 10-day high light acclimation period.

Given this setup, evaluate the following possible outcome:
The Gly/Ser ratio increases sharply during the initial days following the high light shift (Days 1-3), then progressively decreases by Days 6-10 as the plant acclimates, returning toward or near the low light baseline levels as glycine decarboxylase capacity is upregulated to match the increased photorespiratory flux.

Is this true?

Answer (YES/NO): NO